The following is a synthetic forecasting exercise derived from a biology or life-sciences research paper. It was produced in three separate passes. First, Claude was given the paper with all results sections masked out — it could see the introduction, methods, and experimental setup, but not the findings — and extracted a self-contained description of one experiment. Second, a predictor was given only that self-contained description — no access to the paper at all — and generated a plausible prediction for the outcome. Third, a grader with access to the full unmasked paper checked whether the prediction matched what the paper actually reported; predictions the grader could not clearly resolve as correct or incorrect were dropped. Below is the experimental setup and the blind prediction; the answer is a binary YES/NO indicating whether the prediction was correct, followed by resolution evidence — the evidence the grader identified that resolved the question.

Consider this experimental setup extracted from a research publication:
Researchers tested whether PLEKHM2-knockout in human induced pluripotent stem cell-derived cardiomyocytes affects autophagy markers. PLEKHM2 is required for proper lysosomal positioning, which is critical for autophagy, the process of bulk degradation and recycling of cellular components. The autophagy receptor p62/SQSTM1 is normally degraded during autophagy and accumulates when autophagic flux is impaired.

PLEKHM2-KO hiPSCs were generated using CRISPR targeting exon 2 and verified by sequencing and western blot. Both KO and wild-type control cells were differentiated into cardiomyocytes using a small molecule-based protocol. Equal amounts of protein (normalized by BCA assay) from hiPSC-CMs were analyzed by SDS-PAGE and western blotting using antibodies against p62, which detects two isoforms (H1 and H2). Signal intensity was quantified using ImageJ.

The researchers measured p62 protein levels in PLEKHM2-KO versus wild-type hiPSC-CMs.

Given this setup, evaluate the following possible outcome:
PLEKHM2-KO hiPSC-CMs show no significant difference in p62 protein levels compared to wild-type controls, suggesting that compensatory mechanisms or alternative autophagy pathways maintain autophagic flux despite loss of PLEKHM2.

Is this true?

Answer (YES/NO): NO